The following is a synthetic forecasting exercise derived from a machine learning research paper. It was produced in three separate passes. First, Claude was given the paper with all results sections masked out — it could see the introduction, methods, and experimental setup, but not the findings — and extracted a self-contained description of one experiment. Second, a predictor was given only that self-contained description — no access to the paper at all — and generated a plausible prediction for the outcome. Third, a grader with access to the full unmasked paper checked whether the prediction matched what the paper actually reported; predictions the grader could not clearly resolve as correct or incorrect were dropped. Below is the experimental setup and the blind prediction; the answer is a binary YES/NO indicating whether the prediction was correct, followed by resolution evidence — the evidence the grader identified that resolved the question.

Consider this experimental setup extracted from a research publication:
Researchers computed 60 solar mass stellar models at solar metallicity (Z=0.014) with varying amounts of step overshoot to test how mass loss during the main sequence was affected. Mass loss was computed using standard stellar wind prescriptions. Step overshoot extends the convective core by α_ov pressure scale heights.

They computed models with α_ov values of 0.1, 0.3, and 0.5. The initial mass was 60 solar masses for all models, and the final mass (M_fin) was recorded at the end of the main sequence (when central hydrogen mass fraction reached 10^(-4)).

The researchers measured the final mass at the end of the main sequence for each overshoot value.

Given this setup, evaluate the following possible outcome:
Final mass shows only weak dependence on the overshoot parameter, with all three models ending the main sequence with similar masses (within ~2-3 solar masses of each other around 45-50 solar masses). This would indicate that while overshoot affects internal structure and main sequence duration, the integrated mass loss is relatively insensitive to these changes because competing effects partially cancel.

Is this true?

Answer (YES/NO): NO